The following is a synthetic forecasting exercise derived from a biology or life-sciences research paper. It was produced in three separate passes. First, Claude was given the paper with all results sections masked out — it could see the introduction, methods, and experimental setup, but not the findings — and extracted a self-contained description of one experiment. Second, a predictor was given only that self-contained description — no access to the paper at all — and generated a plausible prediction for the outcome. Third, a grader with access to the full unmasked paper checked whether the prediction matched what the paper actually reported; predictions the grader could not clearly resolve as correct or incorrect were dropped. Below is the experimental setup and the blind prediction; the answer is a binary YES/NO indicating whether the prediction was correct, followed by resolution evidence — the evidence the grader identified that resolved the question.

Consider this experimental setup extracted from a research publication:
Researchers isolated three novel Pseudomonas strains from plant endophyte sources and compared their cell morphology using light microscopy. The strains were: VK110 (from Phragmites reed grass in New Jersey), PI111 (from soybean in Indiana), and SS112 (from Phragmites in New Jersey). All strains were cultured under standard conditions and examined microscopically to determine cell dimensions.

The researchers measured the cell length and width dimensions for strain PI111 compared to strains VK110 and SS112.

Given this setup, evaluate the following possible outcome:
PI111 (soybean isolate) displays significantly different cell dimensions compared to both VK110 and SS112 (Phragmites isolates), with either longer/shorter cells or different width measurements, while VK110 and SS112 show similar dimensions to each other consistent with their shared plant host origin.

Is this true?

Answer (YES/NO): YES